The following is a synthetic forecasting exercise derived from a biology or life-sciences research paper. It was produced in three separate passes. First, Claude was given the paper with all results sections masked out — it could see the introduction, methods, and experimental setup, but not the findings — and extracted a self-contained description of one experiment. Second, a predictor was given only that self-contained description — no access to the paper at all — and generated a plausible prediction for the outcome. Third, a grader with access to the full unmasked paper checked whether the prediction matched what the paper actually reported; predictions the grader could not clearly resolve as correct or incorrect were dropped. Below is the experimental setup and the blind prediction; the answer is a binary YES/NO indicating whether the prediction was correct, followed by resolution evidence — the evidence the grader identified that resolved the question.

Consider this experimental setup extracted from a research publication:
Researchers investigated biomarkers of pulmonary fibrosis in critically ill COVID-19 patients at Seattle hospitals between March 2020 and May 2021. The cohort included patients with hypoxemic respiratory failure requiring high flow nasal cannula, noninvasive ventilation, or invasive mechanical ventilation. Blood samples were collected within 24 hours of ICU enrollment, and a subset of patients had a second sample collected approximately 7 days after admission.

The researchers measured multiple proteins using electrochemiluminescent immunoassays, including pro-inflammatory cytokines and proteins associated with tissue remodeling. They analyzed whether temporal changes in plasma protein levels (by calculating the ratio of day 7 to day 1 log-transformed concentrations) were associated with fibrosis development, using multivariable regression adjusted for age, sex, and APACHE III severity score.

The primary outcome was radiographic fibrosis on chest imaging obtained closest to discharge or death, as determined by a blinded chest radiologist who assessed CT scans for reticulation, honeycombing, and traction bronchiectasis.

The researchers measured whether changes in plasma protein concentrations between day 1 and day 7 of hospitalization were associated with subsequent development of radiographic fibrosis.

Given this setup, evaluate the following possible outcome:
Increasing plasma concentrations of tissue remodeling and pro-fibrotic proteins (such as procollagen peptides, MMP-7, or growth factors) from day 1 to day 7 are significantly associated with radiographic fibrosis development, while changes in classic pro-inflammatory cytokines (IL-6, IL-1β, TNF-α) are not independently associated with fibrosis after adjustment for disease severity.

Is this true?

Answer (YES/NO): NO